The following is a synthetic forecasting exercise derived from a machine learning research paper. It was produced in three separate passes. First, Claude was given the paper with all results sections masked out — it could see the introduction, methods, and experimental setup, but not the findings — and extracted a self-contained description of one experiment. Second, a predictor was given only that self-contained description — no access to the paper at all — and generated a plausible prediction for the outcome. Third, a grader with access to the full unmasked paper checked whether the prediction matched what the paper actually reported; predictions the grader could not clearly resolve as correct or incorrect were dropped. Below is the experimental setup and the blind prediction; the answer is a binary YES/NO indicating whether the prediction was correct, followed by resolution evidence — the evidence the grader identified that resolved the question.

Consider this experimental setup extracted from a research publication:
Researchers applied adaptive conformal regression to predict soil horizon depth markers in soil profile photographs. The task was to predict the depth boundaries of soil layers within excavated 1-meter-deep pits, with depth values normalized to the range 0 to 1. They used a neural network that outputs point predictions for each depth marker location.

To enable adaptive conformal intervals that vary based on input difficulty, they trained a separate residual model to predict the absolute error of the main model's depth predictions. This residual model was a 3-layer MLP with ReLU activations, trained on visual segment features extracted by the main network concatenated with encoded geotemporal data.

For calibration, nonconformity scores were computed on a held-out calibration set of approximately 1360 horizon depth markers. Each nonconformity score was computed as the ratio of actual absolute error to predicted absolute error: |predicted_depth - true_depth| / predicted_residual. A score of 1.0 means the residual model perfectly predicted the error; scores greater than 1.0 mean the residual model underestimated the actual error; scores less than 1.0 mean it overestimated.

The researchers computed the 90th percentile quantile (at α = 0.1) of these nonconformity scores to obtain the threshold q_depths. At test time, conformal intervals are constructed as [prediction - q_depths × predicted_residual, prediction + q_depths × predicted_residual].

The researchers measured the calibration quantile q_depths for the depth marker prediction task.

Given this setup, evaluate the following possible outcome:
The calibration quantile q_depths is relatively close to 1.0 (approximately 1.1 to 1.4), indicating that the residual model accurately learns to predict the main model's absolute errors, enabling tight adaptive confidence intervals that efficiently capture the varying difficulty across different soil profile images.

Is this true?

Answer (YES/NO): NO